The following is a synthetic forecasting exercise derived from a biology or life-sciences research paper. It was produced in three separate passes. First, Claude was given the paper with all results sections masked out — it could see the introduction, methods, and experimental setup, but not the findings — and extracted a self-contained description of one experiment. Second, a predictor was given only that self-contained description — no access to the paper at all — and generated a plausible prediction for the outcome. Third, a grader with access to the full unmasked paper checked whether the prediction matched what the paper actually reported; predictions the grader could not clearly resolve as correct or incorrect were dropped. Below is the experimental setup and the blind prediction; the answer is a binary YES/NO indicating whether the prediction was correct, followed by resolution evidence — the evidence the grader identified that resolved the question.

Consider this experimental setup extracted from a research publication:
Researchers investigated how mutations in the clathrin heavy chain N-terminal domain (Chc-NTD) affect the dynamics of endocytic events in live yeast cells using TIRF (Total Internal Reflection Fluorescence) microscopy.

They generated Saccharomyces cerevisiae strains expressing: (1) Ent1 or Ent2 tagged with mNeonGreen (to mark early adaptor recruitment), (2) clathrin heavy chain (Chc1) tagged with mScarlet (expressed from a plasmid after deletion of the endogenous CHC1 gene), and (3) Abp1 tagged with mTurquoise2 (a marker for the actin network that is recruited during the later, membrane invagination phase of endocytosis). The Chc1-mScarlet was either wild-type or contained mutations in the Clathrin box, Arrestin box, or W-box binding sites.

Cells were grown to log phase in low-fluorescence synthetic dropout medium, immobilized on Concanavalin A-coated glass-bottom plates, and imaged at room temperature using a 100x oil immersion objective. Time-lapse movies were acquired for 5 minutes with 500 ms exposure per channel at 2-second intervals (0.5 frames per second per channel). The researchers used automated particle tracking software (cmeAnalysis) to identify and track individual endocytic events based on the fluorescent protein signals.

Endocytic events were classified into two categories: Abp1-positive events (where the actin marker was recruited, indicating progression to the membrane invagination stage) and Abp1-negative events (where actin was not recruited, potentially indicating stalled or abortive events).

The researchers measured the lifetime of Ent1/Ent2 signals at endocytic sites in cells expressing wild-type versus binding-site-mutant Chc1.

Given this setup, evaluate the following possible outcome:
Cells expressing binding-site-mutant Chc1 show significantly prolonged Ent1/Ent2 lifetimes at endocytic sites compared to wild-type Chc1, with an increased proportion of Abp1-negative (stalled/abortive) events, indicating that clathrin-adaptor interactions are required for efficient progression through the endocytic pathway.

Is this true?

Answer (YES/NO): NO